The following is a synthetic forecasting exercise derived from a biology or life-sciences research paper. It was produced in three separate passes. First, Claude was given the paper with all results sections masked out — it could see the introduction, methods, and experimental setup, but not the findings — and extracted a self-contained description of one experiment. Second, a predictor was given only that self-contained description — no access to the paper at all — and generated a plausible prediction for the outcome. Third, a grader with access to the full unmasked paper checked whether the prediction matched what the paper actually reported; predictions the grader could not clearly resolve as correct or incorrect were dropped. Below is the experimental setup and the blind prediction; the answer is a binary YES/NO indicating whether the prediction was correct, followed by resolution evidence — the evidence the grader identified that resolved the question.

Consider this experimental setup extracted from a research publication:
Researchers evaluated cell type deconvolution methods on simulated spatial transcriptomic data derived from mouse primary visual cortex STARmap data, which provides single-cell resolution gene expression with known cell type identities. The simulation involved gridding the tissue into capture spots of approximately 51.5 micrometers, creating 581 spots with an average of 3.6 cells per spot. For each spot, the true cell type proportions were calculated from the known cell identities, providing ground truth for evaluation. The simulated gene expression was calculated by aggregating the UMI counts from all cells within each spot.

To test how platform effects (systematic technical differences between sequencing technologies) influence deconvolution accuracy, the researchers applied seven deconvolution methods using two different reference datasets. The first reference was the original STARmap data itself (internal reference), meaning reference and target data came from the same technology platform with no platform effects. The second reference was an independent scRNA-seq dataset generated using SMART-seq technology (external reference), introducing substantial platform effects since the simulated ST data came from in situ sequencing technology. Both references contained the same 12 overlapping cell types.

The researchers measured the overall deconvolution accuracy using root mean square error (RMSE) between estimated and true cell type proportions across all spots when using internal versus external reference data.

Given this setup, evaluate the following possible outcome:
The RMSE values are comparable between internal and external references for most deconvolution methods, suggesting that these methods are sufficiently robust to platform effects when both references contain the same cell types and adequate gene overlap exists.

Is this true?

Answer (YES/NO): NO